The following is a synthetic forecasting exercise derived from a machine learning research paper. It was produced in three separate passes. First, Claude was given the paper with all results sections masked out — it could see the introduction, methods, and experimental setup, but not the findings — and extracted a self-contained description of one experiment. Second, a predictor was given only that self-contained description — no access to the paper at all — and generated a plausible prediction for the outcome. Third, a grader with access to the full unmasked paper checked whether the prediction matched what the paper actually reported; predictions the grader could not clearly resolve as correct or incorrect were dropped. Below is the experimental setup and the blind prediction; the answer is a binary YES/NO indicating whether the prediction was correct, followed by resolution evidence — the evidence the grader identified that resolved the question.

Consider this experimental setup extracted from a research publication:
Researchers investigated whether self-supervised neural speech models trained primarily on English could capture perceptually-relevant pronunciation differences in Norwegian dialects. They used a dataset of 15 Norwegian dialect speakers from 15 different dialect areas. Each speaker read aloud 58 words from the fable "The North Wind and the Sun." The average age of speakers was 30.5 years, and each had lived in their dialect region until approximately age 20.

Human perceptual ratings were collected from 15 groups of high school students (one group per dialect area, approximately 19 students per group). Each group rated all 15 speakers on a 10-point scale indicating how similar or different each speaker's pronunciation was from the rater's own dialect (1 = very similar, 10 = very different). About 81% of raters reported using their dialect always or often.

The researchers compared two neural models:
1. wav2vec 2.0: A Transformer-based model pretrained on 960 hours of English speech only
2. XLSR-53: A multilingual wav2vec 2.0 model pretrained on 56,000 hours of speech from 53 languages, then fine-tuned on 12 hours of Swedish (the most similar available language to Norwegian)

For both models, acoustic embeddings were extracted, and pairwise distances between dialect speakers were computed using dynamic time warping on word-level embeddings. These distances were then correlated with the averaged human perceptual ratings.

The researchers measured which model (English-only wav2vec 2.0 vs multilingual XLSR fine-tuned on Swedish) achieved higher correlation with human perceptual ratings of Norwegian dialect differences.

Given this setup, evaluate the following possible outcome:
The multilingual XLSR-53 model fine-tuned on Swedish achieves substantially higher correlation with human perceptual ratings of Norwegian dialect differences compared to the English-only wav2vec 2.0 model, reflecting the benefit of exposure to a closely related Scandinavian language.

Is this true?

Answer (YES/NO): NO